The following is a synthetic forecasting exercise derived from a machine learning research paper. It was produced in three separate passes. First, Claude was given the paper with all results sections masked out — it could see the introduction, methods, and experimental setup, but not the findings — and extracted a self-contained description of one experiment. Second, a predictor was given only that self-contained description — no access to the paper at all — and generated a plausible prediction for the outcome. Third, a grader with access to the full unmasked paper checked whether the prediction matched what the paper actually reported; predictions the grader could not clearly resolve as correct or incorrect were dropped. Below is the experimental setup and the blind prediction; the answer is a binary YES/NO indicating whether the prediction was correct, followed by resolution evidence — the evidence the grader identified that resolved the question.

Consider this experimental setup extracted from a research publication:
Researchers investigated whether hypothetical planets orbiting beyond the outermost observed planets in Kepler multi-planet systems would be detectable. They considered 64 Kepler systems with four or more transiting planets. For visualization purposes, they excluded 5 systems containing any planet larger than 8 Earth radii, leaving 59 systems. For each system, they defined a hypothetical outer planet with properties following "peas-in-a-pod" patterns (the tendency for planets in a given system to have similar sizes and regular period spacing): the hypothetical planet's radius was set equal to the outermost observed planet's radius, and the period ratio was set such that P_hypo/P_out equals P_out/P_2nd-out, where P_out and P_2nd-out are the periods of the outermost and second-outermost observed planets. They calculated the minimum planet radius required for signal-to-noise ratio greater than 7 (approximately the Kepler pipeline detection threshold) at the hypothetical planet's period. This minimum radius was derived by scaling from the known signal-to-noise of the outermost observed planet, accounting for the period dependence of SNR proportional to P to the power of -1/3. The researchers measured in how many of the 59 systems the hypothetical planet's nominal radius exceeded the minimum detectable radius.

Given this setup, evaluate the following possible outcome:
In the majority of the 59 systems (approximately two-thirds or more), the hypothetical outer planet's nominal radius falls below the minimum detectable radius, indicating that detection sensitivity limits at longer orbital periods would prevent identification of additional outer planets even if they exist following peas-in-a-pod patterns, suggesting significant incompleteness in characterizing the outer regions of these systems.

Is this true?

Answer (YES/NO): NO